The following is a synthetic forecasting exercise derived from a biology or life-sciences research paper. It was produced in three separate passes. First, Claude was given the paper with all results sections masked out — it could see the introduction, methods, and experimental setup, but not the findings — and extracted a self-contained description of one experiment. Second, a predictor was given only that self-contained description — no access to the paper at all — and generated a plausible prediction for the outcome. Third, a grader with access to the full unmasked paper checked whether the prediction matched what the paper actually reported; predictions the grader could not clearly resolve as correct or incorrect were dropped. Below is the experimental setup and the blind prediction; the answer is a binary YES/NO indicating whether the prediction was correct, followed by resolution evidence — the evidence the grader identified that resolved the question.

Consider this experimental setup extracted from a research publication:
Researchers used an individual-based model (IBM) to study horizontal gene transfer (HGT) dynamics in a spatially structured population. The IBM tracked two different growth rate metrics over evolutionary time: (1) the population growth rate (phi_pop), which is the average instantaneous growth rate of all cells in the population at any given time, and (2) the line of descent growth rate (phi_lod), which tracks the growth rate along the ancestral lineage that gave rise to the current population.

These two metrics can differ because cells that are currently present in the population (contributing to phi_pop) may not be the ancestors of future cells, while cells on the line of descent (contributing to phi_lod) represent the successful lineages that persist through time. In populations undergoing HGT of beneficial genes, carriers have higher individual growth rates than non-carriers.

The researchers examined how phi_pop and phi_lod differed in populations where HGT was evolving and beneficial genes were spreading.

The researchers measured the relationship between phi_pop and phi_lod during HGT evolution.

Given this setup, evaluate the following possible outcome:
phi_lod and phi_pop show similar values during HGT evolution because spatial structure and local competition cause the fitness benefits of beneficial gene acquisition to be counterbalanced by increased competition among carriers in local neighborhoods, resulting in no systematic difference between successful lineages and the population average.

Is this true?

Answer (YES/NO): NO